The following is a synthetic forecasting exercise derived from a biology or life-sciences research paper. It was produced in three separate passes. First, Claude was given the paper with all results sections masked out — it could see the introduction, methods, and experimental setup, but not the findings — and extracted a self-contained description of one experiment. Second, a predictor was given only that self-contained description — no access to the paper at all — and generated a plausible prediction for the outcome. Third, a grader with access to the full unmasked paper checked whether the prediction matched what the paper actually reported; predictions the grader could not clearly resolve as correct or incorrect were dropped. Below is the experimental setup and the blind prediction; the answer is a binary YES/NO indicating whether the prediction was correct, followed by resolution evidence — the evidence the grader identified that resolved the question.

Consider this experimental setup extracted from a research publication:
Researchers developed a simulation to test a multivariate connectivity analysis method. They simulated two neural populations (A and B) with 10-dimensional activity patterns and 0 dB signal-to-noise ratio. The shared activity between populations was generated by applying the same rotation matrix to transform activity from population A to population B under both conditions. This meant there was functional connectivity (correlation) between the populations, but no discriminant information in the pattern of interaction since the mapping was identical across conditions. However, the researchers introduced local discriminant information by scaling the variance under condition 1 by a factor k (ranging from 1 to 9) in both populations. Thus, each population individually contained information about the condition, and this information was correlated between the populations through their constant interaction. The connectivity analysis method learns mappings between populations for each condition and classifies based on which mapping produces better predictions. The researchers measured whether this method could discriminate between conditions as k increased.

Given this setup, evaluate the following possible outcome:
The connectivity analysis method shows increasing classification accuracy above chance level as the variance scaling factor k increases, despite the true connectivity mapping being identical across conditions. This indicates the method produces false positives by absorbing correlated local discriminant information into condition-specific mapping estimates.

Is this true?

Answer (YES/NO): NO